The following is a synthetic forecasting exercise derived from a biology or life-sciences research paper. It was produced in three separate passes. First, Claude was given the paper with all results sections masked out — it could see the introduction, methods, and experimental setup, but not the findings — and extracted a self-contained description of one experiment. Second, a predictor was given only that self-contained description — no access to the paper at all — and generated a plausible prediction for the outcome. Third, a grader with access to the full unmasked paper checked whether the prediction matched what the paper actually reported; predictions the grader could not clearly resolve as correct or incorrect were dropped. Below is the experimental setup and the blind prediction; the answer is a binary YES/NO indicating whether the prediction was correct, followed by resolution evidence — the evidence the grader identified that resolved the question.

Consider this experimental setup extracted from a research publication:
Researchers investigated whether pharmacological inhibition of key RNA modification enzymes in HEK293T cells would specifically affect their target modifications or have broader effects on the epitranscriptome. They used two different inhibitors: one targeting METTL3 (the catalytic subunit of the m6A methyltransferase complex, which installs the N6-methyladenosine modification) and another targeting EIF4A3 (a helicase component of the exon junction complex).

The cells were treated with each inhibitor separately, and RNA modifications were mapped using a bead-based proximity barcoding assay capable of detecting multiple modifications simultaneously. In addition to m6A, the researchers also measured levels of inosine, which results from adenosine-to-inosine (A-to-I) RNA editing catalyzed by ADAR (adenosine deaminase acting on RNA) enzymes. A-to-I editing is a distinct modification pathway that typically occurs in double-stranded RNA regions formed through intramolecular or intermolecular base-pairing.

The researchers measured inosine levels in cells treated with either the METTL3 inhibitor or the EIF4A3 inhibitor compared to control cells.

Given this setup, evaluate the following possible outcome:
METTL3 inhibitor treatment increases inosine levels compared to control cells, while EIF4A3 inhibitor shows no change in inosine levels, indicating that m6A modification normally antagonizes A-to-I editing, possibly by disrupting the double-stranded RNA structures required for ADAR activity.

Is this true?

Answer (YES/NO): NO